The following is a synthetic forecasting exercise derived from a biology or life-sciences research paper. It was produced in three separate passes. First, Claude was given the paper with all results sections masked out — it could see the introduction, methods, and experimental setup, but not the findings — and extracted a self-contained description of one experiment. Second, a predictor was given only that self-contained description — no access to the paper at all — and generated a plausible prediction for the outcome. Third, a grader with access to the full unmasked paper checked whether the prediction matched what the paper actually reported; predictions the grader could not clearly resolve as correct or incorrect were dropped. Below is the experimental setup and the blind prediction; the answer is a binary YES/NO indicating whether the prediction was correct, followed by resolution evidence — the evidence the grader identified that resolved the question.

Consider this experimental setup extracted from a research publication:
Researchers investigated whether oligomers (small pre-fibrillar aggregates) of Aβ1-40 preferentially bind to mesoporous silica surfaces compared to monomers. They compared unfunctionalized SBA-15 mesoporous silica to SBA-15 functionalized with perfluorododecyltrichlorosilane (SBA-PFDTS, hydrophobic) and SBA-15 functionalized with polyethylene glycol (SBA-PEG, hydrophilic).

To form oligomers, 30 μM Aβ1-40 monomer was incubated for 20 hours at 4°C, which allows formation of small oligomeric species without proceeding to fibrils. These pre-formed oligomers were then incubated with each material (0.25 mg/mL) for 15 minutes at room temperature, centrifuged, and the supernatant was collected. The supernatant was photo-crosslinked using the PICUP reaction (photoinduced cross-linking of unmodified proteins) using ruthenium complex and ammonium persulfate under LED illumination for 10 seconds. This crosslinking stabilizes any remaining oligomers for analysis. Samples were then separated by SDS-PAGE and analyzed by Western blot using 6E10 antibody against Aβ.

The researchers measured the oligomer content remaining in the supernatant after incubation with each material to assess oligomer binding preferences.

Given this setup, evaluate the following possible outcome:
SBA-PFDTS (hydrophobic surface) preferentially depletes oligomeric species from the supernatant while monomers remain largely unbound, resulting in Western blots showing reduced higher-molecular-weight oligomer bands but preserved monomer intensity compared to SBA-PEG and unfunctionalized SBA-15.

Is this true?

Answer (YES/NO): NO